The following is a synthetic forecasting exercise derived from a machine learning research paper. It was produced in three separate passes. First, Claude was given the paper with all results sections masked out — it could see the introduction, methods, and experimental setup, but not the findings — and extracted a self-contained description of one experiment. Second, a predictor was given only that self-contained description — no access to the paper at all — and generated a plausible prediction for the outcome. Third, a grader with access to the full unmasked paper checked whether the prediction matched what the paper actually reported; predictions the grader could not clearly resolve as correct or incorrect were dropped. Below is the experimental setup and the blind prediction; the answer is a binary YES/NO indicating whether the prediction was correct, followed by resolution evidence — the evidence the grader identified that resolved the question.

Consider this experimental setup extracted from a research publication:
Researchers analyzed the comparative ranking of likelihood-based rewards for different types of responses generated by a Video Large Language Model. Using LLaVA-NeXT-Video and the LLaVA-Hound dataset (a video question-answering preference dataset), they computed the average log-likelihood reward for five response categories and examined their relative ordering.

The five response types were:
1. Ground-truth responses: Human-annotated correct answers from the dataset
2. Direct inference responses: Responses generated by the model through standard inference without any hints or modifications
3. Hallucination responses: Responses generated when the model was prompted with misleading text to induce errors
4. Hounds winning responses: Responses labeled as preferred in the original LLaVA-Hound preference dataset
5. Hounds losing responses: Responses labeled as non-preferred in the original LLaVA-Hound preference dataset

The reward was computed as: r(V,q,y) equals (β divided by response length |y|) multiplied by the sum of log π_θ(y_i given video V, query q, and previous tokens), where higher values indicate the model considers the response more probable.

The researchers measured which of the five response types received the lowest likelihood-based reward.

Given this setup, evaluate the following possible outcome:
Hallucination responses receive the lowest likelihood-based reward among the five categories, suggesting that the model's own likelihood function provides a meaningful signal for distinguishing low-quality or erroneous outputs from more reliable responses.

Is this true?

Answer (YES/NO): NO